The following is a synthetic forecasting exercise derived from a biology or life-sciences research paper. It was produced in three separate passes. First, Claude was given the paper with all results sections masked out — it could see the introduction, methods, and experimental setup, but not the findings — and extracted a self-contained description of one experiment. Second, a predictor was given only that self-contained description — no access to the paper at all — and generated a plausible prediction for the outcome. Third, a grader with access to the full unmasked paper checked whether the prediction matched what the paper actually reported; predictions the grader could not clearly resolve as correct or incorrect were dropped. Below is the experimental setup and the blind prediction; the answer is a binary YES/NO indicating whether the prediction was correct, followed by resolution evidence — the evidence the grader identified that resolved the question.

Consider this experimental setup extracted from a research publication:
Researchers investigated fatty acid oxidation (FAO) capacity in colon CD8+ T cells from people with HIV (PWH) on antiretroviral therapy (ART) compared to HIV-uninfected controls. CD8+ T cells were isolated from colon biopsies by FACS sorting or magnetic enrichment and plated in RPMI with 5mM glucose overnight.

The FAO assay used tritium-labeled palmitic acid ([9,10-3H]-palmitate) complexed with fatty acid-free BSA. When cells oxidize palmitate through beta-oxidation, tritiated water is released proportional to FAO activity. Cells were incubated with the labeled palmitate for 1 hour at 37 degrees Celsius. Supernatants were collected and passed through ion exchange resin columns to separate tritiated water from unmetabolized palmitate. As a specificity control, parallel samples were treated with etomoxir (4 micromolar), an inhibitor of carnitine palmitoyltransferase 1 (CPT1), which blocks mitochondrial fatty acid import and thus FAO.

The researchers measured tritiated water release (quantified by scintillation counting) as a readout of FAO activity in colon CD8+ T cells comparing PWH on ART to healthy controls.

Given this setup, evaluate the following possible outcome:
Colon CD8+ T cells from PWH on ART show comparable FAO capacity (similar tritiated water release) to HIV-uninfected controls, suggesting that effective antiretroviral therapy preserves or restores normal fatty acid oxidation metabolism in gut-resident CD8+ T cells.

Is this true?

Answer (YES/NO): NO